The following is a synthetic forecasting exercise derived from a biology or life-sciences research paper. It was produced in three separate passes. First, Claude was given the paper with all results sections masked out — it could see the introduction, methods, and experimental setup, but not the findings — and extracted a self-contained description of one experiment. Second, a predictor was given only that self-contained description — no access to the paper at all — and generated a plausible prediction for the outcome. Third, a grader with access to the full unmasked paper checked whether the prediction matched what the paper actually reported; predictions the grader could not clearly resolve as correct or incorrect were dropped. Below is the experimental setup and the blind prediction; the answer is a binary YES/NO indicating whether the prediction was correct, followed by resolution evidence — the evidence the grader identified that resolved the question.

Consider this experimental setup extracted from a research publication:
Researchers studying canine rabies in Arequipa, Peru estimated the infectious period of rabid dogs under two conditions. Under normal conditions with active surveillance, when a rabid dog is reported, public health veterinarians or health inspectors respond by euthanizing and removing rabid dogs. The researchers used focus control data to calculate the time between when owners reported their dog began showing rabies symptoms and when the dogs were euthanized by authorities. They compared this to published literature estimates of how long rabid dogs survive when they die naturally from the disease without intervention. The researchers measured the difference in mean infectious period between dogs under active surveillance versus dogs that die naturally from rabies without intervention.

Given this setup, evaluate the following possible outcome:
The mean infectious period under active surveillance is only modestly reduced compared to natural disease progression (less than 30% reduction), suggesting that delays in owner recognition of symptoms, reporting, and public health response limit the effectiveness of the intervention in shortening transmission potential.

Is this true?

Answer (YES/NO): NO